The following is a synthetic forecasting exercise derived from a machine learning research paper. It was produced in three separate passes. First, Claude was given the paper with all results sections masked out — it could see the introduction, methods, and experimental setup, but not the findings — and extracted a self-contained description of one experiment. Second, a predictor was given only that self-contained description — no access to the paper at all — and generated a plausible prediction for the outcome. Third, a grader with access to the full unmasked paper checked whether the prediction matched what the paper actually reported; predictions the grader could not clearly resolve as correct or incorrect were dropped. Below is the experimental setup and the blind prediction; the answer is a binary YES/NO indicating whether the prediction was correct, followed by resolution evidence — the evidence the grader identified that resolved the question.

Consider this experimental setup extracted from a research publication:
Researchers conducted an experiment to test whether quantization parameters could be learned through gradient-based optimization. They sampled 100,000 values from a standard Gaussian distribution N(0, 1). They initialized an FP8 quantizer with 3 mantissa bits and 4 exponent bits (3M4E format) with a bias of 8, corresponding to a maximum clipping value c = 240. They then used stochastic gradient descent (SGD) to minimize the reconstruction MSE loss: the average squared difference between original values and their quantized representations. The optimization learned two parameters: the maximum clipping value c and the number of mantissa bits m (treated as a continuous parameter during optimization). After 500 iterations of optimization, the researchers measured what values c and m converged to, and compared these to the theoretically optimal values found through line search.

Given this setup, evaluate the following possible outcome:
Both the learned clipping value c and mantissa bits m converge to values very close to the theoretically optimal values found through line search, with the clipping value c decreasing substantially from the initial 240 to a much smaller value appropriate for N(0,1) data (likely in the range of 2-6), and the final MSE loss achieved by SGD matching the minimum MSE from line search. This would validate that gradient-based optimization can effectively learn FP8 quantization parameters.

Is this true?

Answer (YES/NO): NO